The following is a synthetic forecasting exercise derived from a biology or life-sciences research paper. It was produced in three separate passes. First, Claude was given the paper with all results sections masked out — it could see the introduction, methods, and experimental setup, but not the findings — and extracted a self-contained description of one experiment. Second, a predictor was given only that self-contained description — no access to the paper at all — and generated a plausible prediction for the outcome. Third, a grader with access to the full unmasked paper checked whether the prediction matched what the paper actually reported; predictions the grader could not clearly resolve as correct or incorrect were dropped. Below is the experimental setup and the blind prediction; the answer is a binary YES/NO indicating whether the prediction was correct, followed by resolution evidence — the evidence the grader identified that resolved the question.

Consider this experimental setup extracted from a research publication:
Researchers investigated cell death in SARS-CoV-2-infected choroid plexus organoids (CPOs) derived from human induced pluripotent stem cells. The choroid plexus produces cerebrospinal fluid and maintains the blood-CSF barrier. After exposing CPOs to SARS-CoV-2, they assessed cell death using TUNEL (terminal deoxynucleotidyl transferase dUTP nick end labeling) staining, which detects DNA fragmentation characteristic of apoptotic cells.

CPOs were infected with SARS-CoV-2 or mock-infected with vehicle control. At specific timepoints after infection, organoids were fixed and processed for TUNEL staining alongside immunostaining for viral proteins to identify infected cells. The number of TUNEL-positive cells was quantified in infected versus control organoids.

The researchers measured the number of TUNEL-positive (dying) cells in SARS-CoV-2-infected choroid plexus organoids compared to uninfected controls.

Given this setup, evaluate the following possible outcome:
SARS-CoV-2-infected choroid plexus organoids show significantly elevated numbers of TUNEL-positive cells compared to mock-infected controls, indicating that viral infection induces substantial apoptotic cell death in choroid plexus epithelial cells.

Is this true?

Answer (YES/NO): YES